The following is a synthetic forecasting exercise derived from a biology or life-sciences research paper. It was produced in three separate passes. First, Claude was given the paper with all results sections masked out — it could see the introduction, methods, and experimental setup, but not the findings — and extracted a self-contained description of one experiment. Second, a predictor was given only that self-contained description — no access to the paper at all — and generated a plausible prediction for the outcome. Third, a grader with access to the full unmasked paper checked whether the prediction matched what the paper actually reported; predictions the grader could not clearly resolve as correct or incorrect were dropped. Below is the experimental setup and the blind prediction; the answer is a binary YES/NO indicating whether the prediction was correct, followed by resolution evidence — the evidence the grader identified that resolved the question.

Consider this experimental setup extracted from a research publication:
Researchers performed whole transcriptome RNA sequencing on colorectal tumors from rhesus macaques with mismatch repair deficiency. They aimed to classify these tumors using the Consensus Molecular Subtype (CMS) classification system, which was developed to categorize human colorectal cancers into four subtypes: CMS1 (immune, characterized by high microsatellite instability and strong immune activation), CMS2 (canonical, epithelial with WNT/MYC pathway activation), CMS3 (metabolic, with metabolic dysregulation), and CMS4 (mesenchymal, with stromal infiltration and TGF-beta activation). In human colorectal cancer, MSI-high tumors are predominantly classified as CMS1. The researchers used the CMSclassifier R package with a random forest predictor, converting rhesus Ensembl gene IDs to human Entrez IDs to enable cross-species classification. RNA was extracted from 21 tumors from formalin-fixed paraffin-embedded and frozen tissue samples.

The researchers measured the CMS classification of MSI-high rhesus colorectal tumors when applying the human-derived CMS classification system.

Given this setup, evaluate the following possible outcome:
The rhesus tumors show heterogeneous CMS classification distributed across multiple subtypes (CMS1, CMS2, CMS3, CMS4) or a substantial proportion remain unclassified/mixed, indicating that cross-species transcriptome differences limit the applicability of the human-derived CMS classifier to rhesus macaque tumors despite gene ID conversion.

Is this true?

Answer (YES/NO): NO